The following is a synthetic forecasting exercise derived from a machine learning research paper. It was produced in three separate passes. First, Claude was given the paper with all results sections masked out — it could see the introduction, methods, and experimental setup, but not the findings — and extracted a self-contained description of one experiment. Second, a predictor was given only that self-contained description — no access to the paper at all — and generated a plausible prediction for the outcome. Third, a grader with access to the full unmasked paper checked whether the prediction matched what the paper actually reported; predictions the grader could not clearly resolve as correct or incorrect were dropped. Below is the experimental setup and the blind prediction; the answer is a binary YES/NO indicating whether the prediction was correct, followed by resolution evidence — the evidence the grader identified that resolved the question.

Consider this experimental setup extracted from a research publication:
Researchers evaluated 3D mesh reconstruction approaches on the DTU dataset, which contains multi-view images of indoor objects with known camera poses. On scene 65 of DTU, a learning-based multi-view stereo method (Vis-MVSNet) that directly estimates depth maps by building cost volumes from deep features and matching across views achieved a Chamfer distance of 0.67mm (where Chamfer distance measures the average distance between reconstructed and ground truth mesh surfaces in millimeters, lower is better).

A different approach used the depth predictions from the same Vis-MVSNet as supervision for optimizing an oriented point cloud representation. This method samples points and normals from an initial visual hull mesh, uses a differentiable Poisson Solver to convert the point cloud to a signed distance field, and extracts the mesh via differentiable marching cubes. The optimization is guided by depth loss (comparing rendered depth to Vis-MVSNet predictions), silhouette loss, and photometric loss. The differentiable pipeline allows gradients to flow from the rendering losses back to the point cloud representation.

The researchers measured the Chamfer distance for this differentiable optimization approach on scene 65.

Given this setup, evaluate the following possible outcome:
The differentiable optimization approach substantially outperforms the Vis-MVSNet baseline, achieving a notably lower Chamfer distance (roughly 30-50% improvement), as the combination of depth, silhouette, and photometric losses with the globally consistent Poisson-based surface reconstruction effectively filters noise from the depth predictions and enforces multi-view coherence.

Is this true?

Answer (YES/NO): NO